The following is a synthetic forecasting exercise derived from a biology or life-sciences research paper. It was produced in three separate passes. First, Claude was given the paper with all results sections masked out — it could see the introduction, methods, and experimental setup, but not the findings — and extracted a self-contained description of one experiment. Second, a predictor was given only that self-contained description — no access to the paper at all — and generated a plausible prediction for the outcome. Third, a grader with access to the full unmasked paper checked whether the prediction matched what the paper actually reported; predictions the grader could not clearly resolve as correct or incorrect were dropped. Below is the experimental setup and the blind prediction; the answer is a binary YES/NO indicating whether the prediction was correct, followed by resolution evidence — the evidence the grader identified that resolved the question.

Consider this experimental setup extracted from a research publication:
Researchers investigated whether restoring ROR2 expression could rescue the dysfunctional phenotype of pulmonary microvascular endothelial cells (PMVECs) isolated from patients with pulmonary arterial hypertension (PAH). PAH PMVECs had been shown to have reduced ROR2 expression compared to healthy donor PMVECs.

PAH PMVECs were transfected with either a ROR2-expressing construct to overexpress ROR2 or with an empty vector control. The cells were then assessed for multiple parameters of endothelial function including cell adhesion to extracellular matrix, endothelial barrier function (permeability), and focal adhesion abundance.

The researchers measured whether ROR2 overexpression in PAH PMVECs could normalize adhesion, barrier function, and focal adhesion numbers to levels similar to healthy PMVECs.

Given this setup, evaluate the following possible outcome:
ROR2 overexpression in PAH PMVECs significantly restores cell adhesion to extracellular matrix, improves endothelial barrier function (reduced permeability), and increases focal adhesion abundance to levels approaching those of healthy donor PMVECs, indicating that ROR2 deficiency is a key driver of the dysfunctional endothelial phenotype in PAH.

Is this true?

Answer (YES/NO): NO